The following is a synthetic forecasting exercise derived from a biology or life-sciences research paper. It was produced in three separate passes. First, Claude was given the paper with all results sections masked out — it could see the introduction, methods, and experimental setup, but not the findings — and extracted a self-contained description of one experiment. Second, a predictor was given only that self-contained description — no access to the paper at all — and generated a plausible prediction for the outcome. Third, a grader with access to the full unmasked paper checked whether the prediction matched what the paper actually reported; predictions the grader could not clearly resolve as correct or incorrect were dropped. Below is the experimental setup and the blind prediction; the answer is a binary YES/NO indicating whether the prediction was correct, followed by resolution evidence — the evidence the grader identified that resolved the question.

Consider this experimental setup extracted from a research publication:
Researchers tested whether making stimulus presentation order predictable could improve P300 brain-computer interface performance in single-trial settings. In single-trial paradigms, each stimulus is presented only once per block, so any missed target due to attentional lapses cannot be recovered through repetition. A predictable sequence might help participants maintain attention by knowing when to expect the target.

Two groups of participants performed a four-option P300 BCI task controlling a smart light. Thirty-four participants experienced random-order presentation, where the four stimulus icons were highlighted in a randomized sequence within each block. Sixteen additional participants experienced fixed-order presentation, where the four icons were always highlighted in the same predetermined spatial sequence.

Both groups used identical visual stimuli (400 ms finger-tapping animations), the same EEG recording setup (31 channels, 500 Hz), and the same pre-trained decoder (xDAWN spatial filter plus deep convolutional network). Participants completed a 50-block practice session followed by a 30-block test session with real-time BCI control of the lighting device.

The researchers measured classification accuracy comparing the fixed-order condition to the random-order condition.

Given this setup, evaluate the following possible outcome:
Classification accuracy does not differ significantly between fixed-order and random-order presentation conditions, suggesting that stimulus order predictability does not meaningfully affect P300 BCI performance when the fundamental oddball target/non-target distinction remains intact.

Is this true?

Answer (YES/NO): NO